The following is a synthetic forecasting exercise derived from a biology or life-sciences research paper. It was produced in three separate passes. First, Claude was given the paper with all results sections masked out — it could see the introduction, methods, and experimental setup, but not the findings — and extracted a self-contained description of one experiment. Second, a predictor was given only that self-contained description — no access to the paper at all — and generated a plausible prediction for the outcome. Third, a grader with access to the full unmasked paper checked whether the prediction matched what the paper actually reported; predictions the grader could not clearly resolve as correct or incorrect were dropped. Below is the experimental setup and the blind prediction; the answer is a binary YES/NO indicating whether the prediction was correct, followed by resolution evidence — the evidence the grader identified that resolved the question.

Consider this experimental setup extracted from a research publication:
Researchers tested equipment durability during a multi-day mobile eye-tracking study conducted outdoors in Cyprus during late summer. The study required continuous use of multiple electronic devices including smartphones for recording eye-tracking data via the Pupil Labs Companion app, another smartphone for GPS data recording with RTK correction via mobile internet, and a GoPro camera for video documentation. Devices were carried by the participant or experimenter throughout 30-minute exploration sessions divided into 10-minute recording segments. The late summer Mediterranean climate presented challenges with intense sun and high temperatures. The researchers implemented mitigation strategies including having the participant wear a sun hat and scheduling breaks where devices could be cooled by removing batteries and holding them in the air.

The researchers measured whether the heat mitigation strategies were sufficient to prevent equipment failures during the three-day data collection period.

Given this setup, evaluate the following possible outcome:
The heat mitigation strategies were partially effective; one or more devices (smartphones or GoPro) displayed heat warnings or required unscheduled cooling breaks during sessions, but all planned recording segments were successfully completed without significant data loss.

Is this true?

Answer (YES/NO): NO